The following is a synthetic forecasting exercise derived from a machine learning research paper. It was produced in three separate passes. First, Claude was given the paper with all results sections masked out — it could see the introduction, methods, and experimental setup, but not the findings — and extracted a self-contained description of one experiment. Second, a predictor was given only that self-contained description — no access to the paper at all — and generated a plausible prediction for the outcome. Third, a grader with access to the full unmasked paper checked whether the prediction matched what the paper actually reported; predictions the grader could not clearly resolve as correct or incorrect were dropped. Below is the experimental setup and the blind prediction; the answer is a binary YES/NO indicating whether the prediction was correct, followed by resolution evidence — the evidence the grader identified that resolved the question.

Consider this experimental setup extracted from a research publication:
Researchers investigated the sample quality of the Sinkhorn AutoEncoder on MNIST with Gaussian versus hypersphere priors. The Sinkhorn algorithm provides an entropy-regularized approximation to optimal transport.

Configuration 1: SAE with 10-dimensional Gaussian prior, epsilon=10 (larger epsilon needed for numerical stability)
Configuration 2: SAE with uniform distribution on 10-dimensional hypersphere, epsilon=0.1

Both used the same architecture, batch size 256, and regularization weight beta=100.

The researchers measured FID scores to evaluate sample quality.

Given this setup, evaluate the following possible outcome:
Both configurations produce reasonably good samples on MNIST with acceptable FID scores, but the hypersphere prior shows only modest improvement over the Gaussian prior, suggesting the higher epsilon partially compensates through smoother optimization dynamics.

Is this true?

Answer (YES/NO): NO